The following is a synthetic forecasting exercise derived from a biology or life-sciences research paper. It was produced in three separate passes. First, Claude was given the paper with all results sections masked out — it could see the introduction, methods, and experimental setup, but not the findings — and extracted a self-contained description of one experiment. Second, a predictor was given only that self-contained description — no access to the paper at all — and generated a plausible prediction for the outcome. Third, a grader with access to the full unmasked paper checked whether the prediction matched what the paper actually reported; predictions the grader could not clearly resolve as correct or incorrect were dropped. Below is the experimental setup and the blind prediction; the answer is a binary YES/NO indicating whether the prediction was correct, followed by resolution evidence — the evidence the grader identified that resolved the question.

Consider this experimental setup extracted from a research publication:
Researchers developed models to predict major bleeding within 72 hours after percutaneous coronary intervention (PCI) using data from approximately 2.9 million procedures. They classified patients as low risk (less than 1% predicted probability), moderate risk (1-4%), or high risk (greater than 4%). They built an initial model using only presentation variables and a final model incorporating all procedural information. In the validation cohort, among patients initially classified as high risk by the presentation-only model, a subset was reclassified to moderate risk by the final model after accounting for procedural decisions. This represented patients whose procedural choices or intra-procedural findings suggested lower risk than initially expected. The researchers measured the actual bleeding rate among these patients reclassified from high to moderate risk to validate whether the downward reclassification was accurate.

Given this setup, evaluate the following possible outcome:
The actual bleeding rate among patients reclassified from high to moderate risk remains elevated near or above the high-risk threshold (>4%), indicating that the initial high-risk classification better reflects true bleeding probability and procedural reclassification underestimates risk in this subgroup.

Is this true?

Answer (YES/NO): NO